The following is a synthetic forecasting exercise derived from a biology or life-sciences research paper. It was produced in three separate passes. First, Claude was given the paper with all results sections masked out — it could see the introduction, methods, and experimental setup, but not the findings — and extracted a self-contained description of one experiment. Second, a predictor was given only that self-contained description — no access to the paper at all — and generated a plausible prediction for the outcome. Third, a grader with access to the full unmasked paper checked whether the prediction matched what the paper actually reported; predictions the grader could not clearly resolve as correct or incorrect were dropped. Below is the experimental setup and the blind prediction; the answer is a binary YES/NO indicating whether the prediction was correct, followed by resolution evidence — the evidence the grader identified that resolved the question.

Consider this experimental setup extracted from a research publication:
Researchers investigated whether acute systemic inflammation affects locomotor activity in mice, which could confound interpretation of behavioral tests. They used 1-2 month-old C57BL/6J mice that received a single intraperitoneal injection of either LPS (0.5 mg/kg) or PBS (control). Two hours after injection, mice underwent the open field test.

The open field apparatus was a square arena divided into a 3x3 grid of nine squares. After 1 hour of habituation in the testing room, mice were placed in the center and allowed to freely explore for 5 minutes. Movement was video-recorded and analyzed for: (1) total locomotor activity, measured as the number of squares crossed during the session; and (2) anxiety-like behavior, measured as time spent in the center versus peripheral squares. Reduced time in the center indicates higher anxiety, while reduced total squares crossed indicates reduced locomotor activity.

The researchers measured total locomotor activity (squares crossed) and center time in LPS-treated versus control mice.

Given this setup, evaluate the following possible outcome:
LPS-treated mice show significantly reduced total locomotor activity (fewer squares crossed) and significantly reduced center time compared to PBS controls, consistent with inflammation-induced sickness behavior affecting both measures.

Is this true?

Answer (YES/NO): YES